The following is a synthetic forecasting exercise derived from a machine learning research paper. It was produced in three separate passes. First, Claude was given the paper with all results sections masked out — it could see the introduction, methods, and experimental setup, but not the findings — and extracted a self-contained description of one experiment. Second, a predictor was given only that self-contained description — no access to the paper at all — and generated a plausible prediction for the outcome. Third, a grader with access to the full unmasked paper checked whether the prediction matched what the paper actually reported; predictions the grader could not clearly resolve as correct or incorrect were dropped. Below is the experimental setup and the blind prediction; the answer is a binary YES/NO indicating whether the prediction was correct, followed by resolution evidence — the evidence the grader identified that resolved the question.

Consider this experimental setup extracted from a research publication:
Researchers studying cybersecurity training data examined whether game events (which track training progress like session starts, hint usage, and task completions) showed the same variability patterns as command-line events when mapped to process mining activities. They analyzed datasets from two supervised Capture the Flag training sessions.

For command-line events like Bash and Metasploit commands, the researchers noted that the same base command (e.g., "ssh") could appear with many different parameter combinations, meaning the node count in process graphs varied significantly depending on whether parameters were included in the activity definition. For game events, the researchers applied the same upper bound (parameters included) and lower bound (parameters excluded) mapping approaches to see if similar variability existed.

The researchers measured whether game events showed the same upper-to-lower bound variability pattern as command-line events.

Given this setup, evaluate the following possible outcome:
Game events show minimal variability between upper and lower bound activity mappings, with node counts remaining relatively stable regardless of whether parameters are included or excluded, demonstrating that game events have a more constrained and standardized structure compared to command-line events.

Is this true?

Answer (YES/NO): YES